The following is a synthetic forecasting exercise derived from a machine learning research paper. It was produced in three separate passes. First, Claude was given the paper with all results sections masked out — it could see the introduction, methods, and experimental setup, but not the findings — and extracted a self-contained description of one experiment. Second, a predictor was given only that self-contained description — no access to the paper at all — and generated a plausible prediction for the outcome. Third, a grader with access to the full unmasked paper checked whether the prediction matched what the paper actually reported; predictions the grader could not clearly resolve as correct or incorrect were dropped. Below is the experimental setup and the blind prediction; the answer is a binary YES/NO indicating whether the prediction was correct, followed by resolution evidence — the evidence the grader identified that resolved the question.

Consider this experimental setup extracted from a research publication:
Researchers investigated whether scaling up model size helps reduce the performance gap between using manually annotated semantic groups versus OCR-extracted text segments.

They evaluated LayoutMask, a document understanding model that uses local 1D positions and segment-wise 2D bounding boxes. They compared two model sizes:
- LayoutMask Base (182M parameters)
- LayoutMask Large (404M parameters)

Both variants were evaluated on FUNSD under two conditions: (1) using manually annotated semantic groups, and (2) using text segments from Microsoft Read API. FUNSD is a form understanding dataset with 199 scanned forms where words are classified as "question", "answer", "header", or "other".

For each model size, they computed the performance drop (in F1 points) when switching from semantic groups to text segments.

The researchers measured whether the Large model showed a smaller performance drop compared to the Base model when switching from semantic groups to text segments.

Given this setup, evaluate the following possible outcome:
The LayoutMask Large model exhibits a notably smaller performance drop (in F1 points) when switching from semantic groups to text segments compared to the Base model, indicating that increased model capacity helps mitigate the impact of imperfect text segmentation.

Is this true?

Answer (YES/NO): YES